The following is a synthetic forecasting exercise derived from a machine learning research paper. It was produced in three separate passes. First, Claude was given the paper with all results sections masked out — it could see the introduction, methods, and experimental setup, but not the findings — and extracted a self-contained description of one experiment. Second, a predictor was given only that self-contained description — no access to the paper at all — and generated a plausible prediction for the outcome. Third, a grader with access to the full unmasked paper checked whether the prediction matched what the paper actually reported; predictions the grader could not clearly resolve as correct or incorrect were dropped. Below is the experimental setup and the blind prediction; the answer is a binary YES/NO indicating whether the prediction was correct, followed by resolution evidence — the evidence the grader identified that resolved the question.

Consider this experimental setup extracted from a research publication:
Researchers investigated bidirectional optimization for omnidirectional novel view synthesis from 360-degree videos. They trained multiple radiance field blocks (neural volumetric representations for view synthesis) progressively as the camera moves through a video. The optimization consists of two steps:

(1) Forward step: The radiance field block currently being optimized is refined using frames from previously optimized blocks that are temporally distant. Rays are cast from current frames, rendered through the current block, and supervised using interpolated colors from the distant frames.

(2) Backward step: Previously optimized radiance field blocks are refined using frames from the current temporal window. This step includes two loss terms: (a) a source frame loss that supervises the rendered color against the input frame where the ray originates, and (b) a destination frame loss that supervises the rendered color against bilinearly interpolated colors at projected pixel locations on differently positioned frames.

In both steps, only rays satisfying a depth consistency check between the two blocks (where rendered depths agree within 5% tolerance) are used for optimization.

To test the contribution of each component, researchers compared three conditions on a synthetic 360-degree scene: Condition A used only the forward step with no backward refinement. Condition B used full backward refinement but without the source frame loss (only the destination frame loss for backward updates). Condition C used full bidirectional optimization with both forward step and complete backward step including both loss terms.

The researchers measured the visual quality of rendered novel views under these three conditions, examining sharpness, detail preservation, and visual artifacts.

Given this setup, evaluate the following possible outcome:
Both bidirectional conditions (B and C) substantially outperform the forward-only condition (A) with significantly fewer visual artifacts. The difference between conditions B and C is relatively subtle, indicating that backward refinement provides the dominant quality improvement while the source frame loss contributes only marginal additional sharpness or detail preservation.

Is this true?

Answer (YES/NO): NO